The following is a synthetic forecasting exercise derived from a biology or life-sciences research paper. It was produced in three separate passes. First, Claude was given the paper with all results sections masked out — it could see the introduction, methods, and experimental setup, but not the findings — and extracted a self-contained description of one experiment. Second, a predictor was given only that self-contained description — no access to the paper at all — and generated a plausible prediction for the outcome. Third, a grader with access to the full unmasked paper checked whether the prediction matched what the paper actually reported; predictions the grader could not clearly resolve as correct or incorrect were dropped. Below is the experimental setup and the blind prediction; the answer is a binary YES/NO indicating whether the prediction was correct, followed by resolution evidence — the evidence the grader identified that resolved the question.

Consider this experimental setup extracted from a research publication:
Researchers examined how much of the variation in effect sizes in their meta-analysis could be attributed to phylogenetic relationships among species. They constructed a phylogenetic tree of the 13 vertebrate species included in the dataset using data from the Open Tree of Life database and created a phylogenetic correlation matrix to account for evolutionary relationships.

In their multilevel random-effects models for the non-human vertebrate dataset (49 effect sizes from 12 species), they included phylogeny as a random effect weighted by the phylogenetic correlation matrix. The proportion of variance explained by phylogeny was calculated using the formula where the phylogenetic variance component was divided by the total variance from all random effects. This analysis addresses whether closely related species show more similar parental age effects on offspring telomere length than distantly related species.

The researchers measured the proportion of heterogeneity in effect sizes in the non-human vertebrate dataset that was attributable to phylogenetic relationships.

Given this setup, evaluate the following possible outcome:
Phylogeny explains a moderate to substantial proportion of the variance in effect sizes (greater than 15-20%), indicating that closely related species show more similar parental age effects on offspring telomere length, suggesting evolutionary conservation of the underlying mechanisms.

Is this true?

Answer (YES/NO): YES